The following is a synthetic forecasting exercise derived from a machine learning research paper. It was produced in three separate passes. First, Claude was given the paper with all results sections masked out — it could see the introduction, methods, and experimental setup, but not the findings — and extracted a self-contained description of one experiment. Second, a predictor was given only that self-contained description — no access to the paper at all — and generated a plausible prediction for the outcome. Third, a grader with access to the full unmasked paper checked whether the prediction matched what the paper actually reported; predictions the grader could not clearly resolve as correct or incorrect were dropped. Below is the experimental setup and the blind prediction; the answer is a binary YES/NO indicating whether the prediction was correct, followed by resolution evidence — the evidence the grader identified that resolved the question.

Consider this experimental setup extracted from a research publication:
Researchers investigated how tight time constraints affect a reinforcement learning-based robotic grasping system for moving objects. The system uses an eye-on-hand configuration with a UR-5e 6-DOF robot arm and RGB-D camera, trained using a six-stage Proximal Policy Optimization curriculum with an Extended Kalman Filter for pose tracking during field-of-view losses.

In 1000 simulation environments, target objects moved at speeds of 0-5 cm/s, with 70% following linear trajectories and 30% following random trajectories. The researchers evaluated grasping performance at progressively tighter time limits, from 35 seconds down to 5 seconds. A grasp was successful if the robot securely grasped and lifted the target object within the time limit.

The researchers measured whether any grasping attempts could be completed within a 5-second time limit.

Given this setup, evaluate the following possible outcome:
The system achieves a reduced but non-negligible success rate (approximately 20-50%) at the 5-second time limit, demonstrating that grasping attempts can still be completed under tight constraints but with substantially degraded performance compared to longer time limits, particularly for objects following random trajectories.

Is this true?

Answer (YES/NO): NO